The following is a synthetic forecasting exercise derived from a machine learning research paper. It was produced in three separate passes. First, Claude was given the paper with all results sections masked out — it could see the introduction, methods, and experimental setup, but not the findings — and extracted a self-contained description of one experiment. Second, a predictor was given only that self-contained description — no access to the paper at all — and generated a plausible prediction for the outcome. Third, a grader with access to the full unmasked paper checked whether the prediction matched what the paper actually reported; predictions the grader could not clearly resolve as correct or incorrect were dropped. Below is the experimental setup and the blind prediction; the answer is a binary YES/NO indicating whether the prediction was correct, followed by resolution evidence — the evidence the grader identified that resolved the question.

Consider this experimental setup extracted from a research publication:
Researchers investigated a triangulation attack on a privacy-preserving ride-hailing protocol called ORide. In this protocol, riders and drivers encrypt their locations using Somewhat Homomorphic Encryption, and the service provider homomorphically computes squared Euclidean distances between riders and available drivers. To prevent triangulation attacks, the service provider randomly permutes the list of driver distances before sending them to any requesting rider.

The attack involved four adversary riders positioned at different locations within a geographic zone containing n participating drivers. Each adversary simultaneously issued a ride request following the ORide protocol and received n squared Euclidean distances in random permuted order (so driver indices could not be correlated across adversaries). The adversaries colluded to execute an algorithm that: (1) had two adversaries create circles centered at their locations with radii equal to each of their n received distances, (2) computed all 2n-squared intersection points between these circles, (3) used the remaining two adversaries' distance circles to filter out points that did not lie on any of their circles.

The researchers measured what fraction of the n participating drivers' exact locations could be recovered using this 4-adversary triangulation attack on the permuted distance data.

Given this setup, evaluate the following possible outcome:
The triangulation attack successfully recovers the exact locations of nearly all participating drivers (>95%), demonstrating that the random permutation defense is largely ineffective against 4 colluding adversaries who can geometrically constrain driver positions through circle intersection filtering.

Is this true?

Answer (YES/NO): YES